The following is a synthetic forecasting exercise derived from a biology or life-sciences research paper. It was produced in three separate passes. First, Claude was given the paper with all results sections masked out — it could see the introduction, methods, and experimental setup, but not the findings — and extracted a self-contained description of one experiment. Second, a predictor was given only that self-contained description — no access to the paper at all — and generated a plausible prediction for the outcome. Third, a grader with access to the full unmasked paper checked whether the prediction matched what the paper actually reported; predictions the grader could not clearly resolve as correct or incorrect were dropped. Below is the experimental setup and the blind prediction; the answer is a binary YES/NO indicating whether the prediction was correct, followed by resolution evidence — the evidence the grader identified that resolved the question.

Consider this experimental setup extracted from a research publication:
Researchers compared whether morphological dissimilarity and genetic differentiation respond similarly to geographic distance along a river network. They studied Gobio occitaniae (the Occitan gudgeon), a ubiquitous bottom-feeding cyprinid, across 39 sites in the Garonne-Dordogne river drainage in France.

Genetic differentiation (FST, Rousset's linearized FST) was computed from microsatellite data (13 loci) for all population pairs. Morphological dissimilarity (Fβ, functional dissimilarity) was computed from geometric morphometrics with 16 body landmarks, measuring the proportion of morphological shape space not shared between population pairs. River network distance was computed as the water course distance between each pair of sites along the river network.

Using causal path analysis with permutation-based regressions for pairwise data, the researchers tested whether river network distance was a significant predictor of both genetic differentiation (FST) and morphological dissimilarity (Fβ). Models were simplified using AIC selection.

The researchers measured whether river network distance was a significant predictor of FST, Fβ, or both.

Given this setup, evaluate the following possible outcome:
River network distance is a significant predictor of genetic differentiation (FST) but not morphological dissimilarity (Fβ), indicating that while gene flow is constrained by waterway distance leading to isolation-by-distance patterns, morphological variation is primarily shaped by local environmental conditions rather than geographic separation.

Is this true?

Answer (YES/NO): YES